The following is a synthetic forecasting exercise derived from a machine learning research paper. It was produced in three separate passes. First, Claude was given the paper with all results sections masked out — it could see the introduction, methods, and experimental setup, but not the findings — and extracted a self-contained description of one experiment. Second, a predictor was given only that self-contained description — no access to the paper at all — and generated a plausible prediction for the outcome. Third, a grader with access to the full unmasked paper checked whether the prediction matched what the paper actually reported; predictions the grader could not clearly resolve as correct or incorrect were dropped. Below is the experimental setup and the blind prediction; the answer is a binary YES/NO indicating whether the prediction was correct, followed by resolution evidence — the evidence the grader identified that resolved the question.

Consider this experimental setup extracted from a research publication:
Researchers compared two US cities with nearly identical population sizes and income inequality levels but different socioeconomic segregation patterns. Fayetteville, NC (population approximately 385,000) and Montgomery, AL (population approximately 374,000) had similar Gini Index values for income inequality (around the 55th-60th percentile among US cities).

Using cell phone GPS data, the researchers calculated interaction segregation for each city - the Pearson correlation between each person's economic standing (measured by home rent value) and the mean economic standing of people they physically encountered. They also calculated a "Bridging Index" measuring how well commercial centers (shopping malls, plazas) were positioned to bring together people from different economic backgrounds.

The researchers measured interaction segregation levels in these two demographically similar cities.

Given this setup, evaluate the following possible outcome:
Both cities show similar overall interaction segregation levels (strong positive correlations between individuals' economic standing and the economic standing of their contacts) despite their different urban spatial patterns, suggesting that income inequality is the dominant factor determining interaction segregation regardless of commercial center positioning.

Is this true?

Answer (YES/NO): NO